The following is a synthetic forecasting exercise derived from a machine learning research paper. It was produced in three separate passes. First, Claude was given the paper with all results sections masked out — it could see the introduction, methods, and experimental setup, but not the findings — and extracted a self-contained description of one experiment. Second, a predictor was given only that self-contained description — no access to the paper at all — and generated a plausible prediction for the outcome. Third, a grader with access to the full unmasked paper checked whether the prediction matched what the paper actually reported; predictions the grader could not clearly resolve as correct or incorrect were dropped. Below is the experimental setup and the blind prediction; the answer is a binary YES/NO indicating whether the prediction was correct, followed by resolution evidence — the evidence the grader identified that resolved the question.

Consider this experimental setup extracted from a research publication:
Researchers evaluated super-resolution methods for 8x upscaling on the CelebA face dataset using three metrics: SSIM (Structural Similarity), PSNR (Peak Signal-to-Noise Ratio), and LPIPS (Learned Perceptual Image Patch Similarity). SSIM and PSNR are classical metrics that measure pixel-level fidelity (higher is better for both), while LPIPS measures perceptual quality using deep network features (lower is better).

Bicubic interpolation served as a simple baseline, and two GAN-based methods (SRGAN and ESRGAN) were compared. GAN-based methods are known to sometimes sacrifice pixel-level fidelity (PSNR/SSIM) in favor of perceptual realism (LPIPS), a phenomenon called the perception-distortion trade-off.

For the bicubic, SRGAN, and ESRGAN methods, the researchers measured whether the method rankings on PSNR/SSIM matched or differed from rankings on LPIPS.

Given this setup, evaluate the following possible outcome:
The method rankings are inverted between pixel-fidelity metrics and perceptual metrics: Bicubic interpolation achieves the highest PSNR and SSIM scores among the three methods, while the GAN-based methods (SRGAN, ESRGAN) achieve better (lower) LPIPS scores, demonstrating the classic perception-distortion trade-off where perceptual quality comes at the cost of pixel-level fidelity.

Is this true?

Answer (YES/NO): NO